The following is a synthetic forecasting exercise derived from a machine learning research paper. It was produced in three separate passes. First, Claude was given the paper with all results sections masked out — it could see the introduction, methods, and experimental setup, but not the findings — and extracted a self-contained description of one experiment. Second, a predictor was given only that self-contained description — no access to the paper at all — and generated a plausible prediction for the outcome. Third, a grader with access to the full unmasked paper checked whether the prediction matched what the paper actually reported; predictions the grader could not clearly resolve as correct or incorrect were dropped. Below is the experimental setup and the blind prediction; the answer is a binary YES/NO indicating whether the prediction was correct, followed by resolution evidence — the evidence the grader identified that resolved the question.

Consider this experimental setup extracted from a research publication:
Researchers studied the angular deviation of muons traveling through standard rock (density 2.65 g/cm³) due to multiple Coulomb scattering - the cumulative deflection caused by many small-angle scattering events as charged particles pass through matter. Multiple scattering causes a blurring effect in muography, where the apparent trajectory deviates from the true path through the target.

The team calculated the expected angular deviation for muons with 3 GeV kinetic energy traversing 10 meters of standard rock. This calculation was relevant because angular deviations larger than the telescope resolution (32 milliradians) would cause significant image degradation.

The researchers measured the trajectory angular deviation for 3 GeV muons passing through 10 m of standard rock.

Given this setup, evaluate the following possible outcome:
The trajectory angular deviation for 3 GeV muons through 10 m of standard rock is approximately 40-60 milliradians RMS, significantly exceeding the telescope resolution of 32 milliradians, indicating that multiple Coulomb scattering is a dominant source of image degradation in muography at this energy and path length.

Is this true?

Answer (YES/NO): NO